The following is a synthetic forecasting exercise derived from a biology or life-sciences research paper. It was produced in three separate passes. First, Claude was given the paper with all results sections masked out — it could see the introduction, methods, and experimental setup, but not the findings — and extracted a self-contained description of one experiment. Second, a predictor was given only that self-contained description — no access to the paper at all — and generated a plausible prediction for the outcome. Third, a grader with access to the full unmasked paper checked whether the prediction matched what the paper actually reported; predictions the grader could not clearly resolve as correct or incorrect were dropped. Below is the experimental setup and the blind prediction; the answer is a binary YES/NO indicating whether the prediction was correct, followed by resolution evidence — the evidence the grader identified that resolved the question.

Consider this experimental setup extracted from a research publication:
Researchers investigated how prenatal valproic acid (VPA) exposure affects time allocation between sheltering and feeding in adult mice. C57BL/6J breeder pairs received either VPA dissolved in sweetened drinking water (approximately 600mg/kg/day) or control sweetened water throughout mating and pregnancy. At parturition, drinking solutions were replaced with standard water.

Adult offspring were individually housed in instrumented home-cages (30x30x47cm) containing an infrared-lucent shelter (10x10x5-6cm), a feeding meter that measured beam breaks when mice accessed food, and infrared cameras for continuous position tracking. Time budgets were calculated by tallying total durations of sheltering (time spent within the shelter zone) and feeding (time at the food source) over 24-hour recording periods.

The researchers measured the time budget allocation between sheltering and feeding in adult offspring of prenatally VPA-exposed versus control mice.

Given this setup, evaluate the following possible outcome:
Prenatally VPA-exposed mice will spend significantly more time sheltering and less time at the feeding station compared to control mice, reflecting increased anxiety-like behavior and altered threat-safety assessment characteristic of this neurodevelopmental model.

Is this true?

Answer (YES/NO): NO